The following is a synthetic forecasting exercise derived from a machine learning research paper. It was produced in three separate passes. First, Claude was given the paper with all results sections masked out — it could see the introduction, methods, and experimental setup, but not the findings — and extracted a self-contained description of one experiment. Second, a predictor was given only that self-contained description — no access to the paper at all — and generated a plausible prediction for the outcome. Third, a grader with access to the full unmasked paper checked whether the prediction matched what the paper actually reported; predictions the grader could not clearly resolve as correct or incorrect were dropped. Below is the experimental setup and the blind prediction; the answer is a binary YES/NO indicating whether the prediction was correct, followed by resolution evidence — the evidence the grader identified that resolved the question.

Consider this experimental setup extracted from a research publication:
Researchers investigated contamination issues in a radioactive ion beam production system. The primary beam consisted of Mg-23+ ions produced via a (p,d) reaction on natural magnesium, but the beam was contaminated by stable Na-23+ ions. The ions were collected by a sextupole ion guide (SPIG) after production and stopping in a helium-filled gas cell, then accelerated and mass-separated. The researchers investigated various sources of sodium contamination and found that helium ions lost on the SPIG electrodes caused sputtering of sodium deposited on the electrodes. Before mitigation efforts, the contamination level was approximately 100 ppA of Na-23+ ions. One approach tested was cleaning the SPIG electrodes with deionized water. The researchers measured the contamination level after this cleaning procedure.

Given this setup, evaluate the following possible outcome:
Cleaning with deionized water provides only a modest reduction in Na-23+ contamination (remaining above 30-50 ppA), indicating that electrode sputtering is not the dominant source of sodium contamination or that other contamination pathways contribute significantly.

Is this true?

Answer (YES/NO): NO